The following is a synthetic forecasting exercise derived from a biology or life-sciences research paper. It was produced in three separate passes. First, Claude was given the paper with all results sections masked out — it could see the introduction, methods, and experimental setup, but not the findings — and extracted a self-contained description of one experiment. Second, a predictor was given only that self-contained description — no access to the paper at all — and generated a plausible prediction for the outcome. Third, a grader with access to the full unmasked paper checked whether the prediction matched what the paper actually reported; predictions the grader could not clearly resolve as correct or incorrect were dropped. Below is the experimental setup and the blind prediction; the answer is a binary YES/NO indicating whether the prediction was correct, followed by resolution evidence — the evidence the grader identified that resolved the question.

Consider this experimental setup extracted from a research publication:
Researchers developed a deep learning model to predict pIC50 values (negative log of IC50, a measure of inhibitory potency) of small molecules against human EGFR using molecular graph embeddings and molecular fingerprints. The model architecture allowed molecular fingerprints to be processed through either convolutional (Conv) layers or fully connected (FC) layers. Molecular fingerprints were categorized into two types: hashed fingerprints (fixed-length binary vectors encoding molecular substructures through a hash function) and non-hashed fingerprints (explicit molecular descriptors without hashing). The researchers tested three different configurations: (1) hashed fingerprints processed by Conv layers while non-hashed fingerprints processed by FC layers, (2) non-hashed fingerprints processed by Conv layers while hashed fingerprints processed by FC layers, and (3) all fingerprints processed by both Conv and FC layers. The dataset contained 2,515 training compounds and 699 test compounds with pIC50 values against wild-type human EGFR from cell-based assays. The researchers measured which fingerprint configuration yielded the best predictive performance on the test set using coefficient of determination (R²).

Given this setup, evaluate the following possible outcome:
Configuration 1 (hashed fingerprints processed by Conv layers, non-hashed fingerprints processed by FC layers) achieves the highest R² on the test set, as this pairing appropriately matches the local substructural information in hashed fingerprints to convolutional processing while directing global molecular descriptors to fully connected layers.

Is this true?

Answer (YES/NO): NO